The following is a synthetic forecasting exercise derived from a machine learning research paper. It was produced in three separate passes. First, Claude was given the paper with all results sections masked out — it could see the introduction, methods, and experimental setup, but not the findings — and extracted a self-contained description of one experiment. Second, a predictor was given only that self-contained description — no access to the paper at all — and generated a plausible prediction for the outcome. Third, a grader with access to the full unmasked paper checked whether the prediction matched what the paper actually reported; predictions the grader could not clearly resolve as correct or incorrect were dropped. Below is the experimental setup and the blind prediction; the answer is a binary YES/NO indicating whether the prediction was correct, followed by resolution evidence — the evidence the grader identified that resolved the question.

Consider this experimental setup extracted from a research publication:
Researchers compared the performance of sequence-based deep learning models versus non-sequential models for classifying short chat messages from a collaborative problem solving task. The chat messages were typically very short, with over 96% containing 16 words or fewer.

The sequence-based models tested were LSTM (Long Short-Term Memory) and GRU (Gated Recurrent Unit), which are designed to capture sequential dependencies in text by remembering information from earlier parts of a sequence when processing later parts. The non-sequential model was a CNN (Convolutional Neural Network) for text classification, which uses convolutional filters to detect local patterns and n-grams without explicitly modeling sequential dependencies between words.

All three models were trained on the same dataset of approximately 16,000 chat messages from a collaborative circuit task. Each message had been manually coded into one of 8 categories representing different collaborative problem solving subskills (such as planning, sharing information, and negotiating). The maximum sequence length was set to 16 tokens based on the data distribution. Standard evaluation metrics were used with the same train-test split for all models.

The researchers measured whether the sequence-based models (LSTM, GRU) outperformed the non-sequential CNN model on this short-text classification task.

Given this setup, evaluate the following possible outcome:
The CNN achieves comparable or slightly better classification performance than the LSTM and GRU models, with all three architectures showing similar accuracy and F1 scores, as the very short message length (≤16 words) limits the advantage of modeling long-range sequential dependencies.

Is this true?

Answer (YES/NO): NO